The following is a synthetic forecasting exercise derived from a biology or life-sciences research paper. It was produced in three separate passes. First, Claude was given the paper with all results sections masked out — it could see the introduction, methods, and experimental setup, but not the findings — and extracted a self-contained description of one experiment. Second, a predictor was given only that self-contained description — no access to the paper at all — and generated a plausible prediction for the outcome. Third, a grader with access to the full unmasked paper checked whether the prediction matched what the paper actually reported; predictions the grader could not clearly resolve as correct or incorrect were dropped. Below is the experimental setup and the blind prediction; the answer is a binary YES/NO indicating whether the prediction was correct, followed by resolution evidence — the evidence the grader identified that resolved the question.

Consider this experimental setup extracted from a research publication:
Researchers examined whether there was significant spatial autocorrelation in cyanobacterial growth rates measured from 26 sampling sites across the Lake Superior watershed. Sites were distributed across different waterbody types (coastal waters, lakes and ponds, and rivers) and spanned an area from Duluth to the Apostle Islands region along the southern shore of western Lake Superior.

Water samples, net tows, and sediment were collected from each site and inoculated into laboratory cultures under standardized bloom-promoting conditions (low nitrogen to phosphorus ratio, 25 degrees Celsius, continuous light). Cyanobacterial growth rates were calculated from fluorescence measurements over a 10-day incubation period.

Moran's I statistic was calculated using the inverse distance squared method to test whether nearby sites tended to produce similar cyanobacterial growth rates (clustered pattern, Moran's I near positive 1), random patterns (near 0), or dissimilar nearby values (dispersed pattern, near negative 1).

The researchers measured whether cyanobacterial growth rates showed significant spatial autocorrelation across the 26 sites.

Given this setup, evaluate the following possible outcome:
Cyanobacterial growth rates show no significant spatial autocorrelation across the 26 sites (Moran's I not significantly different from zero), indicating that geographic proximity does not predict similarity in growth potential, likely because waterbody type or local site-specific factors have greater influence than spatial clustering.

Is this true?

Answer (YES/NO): YES